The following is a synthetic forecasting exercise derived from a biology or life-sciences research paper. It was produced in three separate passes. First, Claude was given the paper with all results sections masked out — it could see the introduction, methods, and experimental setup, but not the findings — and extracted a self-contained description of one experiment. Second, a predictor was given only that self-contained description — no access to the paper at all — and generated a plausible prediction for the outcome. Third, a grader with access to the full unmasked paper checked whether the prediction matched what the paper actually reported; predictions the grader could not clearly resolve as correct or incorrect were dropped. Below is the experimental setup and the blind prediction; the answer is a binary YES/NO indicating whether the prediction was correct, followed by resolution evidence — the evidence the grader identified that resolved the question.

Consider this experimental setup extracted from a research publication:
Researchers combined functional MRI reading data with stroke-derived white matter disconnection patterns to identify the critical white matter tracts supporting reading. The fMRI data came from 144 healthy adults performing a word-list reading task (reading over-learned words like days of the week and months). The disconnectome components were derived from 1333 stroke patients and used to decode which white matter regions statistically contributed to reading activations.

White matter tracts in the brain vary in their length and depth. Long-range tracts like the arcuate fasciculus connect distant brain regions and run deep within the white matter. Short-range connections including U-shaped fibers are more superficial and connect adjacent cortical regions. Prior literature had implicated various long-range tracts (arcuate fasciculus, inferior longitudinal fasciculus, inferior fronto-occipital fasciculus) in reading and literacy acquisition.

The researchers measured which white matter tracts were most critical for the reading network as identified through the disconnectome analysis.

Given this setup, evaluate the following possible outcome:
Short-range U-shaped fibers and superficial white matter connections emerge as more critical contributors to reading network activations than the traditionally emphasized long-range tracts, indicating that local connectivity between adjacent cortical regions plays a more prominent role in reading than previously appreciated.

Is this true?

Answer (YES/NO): YES